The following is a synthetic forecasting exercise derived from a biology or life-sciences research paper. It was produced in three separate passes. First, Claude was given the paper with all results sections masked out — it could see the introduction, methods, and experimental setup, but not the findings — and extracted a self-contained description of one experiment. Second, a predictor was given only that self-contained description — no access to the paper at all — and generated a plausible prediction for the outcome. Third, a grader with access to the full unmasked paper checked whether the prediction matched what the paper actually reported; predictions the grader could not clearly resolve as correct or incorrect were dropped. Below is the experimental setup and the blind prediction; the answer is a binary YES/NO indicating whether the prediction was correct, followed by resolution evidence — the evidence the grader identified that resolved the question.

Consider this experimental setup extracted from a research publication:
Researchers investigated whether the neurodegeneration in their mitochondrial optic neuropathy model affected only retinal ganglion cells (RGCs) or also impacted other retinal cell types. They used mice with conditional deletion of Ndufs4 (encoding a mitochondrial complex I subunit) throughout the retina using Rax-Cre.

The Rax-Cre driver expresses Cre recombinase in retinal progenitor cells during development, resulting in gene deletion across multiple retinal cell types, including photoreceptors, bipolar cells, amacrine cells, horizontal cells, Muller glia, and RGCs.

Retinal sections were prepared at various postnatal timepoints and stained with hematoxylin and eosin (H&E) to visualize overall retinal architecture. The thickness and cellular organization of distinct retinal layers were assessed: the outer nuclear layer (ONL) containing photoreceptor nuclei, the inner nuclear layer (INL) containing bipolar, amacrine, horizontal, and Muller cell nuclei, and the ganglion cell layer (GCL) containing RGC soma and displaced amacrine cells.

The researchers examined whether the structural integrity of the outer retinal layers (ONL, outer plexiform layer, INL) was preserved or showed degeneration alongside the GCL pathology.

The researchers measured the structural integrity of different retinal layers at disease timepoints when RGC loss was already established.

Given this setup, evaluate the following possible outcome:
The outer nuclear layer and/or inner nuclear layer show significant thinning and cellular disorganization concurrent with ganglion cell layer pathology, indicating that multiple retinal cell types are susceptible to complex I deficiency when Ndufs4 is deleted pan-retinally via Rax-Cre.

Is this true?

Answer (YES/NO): NO